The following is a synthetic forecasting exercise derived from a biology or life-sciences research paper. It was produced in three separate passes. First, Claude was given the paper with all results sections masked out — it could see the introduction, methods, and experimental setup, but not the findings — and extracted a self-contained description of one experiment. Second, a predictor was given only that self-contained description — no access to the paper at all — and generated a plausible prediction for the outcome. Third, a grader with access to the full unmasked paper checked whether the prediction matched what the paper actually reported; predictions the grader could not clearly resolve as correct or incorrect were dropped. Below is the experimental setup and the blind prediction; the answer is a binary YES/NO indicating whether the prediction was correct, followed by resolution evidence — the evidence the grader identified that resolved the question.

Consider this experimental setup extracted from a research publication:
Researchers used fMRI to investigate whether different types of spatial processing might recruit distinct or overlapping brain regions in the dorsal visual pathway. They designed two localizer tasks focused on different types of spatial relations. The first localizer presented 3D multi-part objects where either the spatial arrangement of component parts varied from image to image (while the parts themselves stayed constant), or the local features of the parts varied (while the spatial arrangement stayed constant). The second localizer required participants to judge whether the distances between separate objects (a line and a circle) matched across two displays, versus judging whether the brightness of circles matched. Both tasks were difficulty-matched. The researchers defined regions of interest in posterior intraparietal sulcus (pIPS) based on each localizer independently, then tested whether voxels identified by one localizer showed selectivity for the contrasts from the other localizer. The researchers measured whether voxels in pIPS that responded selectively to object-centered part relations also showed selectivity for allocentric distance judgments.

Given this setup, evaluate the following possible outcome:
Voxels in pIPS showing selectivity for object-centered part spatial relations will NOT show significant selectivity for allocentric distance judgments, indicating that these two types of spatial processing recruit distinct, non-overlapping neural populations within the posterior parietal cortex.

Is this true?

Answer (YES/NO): NO